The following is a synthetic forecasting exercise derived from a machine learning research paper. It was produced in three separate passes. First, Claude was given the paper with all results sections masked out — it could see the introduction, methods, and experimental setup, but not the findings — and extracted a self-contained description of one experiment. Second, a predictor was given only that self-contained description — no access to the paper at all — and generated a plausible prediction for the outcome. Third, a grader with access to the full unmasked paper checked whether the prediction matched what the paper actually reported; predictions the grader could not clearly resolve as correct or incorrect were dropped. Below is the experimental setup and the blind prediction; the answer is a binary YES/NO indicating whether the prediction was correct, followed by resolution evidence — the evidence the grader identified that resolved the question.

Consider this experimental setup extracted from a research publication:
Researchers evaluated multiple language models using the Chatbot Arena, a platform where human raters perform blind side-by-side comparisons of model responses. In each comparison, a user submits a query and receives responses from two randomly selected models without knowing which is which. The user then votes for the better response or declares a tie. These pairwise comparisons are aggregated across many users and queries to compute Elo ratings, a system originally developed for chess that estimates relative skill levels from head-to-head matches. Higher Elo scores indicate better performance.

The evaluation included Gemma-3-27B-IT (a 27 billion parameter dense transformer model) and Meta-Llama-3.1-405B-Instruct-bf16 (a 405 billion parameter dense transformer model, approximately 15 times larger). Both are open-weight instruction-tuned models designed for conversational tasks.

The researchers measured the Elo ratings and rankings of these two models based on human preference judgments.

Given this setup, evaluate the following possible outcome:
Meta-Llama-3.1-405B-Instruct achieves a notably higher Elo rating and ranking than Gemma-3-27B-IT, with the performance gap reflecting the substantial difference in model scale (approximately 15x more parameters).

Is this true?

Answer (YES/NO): NO